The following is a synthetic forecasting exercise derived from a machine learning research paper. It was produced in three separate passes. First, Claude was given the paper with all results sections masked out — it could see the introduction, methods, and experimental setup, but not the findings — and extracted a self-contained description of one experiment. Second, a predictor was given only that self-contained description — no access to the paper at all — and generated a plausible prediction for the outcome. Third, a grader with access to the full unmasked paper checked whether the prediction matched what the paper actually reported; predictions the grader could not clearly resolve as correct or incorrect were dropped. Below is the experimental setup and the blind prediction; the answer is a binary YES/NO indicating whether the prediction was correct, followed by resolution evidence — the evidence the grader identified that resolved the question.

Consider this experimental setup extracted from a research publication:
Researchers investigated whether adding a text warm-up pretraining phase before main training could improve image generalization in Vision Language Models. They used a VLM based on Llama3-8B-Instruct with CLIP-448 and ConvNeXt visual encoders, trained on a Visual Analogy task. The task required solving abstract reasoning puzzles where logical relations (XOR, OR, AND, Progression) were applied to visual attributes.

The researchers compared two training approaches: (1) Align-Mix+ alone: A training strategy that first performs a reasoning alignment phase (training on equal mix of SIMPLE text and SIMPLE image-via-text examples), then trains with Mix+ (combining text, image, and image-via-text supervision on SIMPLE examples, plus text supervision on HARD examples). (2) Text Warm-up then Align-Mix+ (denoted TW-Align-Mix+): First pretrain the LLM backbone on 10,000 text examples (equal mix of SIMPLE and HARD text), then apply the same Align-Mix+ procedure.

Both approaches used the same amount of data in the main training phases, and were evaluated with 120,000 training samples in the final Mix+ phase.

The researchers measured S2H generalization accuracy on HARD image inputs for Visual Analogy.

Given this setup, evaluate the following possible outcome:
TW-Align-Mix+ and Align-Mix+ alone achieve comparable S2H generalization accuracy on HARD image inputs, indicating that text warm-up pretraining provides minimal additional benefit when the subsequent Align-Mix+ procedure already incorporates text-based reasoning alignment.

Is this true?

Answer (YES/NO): NO